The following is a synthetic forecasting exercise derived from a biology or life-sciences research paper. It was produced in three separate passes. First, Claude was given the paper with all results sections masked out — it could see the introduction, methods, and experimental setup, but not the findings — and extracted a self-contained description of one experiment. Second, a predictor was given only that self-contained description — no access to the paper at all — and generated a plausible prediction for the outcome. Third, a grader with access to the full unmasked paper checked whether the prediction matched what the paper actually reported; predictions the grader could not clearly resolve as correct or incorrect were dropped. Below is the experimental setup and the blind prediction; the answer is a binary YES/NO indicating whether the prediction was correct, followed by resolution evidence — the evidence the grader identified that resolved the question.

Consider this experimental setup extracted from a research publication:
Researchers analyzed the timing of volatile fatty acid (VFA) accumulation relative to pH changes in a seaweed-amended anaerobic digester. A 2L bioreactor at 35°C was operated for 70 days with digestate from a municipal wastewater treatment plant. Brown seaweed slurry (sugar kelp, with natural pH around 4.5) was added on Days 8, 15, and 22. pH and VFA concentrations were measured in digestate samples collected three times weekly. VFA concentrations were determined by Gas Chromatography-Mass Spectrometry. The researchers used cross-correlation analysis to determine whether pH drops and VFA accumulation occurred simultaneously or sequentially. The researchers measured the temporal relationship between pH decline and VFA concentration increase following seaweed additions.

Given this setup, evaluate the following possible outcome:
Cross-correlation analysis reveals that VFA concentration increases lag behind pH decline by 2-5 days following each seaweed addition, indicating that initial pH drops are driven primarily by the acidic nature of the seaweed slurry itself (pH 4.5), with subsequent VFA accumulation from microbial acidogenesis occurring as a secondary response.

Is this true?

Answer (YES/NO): NO